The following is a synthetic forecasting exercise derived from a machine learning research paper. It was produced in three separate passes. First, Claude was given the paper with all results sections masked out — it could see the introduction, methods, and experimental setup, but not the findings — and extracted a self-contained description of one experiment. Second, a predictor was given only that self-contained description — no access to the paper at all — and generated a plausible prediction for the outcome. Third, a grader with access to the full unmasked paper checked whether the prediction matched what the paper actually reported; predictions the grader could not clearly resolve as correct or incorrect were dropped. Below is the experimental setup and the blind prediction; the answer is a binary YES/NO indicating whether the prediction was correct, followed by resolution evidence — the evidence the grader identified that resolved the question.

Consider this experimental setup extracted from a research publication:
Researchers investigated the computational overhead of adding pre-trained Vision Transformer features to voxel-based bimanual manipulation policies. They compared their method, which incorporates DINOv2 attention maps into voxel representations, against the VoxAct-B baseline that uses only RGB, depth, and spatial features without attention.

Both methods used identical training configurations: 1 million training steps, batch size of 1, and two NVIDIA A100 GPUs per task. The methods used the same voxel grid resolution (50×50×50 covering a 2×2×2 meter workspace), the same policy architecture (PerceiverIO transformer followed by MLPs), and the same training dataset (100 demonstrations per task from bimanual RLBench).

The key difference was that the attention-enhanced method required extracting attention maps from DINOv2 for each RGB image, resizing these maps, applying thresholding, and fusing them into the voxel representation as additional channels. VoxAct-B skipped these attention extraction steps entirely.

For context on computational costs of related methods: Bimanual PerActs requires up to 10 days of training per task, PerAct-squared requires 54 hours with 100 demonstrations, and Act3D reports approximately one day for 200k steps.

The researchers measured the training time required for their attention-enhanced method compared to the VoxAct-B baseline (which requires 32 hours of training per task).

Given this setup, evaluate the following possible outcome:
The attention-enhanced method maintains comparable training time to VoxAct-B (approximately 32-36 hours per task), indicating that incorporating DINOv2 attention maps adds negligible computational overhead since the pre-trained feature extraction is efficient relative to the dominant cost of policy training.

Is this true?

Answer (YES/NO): YES